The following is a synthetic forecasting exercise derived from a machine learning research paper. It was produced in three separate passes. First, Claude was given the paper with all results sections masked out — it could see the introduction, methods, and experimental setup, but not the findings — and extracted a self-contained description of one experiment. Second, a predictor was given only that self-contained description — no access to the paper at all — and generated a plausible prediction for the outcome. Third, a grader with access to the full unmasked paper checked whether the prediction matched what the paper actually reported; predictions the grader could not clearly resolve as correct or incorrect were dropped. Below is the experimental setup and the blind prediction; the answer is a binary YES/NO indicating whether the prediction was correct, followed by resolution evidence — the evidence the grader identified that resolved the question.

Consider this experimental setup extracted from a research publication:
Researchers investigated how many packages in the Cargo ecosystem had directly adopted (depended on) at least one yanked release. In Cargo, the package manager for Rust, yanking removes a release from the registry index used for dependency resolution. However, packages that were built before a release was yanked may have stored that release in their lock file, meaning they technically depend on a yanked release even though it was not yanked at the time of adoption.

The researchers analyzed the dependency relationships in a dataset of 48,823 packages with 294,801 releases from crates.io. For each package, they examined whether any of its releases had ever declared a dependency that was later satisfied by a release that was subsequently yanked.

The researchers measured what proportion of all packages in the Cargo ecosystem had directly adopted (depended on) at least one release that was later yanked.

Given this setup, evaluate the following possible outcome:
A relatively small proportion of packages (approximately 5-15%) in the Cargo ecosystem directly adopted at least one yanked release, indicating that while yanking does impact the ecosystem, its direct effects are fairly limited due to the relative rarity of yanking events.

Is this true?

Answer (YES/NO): NO